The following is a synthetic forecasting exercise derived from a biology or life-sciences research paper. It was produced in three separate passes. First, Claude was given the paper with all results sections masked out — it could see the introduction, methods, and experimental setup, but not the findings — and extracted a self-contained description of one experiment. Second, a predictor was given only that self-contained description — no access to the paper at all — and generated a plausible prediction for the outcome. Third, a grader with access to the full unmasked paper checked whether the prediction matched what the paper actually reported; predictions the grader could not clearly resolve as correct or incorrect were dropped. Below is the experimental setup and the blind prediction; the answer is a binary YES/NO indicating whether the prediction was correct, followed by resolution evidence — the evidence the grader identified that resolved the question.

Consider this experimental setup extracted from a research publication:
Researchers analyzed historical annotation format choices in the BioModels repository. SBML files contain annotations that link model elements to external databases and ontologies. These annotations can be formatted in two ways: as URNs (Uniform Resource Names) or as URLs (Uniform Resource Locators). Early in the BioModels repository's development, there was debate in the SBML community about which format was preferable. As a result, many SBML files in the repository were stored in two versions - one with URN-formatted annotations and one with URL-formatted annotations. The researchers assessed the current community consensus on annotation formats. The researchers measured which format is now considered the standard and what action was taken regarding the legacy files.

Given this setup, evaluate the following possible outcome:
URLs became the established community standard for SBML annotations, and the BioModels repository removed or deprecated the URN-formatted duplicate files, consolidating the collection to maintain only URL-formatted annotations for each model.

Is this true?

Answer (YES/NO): YES